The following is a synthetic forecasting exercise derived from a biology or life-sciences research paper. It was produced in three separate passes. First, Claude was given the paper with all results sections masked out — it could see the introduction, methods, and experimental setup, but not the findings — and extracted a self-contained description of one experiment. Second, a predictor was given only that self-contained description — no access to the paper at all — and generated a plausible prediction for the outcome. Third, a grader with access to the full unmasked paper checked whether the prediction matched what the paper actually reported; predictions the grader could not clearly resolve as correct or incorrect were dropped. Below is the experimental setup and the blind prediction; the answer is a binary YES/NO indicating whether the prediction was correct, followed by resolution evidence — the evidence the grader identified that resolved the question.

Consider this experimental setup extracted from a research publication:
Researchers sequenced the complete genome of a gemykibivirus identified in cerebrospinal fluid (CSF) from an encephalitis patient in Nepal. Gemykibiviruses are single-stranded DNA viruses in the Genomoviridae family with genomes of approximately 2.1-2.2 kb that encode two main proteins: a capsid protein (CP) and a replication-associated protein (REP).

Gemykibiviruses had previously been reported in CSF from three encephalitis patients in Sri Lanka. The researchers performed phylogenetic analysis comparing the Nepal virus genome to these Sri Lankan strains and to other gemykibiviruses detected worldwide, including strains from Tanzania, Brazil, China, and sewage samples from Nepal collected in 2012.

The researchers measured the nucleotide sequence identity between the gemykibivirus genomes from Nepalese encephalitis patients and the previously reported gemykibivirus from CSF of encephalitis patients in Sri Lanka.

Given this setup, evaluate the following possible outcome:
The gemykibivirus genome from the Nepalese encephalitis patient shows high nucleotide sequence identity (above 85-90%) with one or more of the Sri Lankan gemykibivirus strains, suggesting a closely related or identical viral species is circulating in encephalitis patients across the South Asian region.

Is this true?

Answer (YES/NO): YES